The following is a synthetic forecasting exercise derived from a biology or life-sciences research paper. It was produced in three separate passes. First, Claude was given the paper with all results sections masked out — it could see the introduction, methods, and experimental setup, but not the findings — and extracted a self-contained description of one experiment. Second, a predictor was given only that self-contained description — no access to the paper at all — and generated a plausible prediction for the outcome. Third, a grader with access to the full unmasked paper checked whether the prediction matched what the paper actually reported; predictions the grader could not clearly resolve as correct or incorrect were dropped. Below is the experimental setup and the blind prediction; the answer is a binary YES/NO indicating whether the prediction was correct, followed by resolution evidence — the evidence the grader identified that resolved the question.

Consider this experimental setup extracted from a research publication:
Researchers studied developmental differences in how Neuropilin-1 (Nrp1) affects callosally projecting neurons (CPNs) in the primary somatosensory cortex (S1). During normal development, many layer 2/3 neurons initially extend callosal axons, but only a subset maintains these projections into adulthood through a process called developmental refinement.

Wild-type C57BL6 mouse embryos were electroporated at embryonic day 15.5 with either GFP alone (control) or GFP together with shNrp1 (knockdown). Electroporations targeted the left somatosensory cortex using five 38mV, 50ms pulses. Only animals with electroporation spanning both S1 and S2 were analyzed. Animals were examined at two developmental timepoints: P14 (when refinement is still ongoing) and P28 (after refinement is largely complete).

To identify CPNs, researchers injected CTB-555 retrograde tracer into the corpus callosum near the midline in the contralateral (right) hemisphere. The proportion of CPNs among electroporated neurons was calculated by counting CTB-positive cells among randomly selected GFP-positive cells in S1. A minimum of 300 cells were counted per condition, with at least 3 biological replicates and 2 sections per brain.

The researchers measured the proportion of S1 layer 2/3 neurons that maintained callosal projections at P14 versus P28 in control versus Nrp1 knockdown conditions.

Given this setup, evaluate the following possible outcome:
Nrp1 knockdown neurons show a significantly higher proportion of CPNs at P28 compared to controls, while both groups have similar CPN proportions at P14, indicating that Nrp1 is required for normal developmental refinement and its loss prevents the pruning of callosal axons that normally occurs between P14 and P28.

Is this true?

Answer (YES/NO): NO